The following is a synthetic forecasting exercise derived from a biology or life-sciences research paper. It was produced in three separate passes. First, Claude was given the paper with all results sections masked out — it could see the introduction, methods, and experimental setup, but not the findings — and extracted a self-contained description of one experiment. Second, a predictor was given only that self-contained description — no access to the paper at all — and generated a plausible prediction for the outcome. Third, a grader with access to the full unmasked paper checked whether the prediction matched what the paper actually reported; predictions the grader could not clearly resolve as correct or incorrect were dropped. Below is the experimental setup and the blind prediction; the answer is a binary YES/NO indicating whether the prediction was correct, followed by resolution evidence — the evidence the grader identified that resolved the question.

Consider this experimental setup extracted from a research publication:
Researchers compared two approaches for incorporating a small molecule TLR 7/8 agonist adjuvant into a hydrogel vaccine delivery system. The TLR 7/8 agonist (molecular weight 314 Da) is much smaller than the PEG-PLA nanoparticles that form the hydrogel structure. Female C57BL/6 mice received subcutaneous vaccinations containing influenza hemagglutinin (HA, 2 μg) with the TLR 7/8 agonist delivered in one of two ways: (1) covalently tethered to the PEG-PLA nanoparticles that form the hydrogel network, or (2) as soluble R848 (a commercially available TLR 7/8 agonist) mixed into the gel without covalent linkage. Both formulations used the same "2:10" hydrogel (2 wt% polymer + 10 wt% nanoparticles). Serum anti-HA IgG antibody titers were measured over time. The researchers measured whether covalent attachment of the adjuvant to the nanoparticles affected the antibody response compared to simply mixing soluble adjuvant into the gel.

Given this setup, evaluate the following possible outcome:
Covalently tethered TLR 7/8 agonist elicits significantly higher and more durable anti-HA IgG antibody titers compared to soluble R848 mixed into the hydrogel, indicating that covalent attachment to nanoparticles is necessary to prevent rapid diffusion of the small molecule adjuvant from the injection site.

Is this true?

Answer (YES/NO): YES